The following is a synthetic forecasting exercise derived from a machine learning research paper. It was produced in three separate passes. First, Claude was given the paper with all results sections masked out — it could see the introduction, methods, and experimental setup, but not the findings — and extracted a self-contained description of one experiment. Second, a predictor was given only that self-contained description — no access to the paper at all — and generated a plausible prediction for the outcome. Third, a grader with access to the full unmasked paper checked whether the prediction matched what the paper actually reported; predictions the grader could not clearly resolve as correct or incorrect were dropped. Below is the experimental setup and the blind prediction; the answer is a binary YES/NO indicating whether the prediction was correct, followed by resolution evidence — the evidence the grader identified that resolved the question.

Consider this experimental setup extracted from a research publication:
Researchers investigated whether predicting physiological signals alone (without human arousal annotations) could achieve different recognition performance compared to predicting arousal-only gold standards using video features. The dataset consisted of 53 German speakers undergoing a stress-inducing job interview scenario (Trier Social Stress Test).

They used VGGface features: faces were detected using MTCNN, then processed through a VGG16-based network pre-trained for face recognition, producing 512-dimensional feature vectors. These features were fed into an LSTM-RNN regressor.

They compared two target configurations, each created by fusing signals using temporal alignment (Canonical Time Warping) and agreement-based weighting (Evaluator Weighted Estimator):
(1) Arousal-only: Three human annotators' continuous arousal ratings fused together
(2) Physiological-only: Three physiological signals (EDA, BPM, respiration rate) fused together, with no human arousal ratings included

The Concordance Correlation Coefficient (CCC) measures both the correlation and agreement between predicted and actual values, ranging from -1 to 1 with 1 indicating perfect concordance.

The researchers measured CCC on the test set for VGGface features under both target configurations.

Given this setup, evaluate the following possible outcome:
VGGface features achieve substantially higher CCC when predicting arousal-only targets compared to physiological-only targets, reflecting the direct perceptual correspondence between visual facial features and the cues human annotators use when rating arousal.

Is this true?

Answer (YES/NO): NO